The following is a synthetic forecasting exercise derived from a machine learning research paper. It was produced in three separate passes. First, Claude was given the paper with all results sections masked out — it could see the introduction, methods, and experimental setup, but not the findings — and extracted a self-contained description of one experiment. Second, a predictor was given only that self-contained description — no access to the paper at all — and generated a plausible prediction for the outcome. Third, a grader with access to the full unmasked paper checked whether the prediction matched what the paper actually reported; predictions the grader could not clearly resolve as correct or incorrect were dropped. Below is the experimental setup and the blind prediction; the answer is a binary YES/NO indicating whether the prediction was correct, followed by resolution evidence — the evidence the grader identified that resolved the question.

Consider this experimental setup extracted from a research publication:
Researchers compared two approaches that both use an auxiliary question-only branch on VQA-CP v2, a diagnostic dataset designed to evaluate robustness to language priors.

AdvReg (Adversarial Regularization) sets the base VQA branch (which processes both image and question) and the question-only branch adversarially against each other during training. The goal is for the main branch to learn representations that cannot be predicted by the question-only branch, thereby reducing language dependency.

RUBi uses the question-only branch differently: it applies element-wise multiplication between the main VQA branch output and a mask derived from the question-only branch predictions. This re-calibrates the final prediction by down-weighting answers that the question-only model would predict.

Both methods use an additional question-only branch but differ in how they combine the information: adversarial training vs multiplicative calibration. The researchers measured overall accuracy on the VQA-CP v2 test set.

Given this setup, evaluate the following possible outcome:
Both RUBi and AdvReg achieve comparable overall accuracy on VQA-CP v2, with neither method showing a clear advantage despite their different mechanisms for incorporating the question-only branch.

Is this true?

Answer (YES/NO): NO